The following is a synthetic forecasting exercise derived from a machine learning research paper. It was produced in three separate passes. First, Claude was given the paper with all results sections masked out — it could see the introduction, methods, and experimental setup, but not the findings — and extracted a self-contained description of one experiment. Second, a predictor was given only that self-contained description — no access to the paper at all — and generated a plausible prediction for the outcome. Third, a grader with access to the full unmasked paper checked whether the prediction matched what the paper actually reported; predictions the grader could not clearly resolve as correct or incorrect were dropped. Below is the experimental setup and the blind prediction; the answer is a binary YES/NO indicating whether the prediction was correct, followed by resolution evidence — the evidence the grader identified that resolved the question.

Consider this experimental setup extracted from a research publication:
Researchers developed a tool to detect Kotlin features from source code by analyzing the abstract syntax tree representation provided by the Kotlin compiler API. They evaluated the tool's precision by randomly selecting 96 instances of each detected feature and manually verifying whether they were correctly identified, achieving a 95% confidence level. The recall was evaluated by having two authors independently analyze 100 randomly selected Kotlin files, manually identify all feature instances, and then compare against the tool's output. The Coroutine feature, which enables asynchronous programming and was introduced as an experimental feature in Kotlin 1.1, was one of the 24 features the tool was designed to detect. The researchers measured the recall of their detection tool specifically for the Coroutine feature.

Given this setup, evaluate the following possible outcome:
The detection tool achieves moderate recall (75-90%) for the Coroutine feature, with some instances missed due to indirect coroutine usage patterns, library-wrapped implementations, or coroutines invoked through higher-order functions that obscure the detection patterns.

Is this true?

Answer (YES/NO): NO